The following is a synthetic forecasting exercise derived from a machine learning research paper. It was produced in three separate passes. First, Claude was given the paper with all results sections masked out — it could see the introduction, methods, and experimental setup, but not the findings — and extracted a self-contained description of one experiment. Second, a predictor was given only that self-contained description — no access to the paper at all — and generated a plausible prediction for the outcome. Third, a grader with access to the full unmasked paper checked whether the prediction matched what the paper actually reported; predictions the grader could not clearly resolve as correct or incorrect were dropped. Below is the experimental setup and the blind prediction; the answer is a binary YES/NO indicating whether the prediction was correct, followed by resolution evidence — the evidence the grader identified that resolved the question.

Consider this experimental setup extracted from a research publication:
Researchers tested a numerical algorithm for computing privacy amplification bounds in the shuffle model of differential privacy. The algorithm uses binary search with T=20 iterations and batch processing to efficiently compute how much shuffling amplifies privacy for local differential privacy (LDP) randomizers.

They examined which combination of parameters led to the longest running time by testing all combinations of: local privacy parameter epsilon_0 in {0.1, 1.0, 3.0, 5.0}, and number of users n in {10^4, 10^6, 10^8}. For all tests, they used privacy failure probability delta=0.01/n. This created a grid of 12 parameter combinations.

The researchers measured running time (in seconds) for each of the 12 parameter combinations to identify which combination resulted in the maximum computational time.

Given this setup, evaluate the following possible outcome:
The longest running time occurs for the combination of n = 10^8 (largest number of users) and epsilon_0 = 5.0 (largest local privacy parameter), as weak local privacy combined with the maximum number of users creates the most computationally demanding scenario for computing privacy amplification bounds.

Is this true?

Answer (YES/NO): NO